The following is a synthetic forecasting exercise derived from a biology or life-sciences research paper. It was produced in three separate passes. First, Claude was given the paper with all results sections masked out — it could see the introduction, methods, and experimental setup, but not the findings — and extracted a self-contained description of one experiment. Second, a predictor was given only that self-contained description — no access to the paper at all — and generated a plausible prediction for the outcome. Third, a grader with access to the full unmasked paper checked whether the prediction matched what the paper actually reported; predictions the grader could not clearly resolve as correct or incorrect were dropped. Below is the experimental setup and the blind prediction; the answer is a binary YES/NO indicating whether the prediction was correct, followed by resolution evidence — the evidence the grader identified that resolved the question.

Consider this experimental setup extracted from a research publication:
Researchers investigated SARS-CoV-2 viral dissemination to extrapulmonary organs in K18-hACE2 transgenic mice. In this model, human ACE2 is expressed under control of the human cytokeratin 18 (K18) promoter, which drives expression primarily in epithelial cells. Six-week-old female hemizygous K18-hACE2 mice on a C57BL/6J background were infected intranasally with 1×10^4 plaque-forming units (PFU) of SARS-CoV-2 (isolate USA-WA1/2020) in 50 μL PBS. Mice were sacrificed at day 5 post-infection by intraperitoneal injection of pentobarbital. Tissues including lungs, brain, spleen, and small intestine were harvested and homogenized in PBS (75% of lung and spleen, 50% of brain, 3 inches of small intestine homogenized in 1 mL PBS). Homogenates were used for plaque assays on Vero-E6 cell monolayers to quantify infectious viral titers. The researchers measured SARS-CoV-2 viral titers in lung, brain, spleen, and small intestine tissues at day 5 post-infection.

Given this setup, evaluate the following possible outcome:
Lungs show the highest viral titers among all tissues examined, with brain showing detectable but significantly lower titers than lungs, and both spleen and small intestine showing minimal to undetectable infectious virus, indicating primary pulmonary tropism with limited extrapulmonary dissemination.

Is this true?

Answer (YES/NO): NO